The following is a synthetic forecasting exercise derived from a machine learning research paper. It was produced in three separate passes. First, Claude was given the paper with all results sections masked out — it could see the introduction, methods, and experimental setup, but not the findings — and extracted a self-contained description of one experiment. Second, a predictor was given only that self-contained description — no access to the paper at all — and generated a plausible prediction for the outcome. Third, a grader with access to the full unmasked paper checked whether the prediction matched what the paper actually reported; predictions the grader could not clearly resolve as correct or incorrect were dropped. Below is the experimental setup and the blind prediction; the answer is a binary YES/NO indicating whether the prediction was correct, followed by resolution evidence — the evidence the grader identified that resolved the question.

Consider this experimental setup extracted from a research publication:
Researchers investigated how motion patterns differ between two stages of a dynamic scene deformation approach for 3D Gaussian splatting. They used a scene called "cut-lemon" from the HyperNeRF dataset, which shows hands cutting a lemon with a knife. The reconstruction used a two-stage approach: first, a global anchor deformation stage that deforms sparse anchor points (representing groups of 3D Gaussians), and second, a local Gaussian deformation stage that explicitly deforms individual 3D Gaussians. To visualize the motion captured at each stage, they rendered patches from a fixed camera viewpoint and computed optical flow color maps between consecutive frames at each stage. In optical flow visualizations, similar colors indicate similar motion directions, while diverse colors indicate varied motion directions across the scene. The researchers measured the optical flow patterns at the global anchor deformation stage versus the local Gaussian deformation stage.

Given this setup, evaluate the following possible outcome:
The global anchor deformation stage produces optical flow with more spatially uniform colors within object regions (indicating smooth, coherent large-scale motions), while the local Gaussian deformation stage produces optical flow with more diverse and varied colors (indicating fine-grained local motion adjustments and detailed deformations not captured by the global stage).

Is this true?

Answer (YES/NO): YES